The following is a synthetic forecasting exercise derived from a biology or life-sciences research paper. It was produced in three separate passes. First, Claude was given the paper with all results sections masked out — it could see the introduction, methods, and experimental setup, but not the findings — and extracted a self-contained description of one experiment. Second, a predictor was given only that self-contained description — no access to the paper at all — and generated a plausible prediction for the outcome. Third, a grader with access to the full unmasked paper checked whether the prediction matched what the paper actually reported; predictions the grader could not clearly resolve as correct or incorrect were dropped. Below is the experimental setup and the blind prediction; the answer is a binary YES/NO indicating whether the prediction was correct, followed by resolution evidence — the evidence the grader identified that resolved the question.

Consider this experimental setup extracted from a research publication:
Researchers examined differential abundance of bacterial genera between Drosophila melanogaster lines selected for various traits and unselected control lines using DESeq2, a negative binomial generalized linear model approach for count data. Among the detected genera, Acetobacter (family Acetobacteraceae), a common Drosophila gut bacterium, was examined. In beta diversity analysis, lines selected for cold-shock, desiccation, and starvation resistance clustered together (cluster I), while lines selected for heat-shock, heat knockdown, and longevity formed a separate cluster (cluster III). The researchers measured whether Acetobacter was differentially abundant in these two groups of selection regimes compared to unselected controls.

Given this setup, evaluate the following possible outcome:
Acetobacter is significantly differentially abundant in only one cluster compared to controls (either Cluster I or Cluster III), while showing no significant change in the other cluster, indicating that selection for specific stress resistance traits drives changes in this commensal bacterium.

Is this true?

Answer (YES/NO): YES